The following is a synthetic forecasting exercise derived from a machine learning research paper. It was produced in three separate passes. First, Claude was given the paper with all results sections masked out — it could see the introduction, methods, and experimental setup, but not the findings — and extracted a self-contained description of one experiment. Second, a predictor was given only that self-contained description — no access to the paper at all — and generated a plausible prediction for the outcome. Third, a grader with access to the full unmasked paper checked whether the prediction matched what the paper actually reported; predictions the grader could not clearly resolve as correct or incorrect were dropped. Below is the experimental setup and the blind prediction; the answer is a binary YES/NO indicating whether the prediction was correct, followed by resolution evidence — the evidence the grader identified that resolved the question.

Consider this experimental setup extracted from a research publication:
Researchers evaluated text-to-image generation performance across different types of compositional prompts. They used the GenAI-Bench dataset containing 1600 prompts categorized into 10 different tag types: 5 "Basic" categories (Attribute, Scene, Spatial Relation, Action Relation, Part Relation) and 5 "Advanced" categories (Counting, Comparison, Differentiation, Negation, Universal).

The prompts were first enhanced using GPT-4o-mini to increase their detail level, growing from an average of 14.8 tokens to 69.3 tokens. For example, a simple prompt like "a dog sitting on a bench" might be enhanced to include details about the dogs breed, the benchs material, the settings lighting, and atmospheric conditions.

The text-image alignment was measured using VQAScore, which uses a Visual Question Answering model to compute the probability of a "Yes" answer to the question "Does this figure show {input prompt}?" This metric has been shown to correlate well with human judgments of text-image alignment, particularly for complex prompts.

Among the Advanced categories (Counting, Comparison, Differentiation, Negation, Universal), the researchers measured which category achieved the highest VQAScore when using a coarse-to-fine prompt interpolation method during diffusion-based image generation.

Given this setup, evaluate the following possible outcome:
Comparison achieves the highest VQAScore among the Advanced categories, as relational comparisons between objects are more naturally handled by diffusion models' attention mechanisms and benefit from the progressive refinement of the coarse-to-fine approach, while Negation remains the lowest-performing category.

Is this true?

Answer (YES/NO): NO